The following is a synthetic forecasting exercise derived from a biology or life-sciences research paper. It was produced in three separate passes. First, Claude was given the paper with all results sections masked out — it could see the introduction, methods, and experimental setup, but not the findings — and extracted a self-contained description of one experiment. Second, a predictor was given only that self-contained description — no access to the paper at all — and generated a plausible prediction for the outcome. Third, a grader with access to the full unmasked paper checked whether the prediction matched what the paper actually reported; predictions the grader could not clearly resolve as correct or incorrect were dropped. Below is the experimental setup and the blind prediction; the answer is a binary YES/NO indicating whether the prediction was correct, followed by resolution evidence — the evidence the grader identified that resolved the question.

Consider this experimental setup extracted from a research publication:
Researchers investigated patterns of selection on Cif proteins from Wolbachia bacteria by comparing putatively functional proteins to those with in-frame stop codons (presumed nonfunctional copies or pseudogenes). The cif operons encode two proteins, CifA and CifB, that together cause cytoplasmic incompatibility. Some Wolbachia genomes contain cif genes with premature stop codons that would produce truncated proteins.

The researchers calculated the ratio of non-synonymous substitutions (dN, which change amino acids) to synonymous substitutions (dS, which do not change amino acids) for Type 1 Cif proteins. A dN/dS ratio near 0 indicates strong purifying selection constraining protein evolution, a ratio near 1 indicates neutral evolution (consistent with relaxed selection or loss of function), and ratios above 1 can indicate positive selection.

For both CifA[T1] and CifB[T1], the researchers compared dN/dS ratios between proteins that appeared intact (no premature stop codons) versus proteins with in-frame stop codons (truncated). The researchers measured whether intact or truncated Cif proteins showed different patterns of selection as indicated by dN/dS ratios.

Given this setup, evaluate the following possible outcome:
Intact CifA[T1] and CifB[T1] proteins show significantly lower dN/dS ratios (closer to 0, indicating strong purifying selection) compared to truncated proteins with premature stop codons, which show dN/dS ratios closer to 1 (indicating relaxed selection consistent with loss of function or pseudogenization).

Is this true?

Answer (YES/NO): YES